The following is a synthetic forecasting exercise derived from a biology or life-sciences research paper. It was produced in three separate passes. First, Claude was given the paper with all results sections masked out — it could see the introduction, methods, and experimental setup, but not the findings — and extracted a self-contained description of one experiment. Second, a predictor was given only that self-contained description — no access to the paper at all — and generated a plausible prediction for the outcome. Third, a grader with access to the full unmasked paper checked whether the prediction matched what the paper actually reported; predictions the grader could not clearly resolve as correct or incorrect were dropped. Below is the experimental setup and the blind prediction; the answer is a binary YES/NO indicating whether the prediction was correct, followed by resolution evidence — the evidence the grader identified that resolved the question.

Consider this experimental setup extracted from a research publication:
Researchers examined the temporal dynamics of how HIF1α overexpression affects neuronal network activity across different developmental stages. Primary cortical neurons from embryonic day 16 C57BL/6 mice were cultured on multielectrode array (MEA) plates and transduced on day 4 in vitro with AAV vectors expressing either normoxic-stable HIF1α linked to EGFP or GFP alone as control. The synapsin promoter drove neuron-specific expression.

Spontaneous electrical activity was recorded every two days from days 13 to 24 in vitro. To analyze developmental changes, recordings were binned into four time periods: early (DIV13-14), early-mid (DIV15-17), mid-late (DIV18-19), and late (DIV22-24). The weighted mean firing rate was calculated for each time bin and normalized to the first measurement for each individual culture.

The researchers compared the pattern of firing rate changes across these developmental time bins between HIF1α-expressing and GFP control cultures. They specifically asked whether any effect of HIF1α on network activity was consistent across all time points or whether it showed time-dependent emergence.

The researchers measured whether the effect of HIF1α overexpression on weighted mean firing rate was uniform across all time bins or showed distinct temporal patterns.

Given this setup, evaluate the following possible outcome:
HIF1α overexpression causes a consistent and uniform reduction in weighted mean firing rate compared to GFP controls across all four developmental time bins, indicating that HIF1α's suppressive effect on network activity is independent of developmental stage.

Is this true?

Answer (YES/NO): NO